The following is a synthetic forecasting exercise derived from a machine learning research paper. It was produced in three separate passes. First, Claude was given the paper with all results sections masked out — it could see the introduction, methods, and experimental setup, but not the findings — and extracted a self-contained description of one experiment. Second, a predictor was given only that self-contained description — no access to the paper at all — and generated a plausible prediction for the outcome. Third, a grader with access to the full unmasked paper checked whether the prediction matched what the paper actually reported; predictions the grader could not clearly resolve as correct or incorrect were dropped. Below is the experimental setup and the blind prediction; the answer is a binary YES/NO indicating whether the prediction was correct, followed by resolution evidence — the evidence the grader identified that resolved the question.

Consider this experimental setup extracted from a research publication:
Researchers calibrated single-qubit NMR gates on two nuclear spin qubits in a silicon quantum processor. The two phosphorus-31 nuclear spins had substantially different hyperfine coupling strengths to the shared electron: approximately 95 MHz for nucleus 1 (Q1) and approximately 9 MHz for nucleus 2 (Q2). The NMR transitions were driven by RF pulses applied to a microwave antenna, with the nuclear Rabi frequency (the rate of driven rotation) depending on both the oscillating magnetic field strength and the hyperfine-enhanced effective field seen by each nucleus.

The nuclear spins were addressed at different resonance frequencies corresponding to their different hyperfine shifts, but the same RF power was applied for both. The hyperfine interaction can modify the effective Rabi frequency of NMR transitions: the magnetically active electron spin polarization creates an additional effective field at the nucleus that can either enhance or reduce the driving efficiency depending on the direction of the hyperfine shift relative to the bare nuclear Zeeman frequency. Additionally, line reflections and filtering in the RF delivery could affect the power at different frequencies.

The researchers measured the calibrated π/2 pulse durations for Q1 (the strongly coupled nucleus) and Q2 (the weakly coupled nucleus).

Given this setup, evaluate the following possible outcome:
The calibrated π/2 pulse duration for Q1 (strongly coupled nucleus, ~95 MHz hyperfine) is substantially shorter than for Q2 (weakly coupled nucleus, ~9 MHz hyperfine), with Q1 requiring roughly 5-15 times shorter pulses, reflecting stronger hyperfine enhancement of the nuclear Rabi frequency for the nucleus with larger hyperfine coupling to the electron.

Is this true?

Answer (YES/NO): NO